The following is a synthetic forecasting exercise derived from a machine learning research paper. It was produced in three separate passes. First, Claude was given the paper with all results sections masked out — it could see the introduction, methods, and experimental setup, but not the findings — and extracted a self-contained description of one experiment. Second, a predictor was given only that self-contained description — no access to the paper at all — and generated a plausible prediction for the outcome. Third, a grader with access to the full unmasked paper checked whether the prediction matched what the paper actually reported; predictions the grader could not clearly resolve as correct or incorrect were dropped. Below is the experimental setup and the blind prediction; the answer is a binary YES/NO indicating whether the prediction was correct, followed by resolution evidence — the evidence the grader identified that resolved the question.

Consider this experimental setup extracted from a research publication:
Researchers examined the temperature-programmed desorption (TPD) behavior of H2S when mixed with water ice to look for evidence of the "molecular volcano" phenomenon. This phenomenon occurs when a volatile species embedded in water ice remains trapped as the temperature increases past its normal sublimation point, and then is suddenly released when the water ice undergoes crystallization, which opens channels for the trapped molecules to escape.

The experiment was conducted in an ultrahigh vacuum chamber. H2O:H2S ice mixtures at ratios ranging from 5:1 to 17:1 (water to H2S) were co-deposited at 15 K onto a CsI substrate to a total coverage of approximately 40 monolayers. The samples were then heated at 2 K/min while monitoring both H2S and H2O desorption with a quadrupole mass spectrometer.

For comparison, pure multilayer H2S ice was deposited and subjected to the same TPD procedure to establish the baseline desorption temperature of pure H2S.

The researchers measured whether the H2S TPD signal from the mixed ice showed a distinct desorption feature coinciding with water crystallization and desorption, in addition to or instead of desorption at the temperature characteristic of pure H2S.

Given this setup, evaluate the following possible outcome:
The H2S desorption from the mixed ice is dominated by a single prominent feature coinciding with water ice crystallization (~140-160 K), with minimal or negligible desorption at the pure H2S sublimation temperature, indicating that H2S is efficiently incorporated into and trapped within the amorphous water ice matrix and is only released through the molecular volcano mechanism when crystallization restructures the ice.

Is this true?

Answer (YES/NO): NO